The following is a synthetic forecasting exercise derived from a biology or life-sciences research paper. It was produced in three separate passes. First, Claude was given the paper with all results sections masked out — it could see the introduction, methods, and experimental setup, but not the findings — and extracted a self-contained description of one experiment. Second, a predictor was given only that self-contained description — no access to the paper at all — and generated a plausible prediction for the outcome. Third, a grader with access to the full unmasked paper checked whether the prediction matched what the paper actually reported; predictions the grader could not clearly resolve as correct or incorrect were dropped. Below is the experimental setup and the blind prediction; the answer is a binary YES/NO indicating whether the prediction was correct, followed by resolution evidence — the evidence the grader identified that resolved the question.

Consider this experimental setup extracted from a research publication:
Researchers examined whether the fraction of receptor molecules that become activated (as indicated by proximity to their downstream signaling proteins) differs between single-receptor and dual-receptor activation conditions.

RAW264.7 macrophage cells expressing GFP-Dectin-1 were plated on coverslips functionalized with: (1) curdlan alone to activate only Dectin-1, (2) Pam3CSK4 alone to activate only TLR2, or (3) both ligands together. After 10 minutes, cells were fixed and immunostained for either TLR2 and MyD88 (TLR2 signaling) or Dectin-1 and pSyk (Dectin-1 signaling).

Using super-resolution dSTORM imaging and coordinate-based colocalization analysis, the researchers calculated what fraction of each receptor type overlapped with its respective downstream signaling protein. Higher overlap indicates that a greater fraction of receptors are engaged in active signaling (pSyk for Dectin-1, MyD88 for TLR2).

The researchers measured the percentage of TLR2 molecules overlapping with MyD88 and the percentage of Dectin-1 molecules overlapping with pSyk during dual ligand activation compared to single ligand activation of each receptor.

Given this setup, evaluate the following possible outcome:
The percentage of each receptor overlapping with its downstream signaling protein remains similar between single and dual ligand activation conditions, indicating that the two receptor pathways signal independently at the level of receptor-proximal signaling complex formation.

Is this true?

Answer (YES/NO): NO